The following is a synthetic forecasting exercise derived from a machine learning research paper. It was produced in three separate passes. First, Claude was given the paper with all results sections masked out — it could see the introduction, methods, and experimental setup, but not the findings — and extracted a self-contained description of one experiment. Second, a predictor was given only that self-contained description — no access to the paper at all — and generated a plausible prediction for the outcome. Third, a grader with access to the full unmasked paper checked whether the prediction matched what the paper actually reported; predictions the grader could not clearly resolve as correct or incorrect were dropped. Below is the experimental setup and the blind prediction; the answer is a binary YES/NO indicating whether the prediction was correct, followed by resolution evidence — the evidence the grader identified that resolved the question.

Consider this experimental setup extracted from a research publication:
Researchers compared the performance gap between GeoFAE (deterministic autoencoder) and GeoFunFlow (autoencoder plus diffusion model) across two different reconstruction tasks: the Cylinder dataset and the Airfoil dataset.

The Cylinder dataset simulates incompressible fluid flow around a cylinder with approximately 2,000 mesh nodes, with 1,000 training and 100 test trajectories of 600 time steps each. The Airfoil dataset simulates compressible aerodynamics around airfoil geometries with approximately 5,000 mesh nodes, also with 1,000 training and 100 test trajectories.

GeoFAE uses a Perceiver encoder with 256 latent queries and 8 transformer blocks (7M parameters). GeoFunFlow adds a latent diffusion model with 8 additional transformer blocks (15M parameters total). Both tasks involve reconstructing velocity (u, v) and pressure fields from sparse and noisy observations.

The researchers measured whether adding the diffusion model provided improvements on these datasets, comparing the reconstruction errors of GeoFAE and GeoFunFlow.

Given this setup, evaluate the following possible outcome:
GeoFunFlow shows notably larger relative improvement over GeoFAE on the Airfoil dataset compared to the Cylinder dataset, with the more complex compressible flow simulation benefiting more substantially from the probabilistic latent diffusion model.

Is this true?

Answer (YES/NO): NO